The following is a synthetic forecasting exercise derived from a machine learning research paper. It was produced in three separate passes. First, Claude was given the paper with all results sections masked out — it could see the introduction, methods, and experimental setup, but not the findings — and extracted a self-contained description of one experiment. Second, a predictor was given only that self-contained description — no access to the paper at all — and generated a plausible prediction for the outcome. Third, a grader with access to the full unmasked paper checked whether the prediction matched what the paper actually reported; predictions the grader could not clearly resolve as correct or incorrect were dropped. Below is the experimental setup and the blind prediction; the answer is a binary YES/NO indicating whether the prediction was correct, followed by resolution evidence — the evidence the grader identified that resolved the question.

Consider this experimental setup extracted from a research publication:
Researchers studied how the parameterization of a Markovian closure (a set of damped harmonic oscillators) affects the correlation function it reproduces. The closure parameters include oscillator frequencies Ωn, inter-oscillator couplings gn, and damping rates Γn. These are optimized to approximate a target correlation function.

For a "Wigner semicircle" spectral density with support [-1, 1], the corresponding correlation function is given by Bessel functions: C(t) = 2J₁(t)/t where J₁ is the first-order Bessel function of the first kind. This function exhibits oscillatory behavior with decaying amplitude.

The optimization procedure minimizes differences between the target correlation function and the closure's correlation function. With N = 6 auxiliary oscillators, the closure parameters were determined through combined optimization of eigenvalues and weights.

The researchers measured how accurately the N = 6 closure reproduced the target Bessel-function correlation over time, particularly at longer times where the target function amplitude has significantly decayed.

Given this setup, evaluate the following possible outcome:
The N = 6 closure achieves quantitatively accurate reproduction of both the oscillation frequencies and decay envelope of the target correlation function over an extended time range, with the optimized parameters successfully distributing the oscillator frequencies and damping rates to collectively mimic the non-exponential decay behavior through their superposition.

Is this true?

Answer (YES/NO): NO